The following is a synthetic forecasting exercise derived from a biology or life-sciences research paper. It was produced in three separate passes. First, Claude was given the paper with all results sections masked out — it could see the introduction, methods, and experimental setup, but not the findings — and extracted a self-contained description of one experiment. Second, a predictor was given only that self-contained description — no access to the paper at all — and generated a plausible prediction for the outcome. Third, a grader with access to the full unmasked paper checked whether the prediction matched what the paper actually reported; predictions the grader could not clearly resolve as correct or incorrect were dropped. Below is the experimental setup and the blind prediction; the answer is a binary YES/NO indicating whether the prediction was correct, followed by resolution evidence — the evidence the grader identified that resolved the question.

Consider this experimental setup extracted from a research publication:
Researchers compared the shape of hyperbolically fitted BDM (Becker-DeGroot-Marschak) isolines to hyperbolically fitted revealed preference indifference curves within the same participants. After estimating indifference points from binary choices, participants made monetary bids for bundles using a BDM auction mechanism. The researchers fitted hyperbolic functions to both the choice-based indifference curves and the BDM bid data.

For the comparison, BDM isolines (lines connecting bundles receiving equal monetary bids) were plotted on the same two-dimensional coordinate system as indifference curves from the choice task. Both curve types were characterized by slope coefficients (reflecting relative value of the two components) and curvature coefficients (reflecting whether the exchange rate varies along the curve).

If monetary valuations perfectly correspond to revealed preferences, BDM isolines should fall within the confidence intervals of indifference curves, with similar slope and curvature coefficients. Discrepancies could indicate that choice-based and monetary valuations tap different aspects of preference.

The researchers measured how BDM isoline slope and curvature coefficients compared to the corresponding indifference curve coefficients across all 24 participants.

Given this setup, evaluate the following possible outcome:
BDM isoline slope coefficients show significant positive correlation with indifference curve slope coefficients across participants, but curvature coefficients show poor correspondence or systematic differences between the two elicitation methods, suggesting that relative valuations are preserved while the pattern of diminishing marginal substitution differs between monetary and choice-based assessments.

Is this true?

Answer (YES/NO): NO